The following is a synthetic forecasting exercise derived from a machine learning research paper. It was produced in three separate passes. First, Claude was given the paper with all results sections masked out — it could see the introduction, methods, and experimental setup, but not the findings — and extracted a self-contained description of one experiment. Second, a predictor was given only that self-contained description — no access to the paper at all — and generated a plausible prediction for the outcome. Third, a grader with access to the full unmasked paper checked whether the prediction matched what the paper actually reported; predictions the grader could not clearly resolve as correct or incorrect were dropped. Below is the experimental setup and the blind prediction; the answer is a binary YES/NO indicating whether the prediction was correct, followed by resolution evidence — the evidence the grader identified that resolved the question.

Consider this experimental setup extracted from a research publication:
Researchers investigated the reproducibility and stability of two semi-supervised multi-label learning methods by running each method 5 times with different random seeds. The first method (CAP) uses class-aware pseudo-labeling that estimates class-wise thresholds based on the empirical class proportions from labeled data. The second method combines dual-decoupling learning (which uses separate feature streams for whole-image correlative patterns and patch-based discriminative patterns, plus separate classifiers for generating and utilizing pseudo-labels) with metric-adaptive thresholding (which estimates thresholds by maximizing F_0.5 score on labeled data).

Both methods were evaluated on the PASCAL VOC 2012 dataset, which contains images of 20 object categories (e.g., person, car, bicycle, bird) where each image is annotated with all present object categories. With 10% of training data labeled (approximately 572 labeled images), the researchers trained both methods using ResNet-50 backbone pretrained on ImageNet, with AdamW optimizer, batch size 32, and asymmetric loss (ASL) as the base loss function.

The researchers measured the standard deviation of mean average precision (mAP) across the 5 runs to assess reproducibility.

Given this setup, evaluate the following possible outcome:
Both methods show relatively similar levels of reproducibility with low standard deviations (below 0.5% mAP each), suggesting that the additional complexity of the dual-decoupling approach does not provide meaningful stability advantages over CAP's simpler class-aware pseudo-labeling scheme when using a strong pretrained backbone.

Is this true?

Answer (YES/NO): NO